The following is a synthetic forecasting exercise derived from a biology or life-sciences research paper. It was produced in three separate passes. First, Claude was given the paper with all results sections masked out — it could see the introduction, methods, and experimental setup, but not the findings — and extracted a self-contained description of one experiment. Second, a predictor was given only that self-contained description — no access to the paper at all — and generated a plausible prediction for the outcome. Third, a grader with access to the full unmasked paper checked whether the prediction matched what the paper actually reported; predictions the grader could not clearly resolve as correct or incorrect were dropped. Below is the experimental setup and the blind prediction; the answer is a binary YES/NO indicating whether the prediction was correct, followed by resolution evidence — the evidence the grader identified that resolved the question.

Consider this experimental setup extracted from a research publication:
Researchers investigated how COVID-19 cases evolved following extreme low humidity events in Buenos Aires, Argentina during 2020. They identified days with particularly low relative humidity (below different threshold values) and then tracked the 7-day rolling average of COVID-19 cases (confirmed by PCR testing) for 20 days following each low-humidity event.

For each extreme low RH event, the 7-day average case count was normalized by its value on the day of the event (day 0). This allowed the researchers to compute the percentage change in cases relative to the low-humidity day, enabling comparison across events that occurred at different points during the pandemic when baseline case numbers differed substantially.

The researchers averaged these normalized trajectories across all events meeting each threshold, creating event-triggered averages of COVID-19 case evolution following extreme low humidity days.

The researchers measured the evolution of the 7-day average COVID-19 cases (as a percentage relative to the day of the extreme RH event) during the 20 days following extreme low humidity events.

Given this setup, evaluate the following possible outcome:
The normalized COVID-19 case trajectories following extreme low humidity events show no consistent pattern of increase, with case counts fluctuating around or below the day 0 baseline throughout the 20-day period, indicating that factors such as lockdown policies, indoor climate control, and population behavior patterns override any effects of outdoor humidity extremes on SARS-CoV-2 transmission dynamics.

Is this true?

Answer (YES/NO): NO